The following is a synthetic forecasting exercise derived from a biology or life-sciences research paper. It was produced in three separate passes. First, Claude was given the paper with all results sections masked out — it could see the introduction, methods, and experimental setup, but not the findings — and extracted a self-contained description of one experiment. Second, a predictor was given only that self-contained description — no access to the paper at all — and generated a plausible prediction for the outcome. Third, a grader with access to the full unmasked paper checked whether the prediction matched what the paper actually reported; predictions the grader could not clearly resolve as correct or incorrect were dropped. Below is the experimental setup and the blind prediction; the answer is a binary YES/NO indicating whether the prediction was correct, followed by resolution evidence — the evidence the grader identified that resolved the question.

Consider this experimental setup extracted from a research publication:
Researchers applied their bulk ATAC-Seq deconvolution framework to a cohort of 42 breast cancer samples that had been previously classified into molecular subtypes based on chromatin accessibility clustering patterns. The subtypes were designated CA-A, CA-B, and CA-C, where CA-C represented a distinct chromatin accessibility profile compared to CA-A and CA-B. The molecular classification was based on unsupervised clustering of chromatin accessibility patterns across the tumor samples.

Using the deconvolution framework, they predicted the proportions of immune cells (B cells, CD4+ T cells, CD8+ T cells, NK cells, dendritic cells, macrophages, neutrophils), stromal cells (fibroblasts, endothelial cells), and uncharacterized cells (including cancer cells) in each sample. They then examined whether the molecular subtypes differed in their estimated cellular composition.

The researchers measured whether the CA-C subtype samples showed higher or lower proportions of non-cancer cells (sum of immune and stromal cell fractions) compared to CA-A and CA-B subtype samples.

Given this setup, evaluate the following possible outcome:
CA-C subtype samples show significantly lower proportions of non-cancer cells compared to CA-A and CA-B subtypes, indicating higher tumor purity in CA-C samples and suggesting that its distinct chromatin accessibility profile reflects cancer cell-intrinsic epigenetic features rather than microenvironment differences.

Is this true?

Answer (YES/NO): NO